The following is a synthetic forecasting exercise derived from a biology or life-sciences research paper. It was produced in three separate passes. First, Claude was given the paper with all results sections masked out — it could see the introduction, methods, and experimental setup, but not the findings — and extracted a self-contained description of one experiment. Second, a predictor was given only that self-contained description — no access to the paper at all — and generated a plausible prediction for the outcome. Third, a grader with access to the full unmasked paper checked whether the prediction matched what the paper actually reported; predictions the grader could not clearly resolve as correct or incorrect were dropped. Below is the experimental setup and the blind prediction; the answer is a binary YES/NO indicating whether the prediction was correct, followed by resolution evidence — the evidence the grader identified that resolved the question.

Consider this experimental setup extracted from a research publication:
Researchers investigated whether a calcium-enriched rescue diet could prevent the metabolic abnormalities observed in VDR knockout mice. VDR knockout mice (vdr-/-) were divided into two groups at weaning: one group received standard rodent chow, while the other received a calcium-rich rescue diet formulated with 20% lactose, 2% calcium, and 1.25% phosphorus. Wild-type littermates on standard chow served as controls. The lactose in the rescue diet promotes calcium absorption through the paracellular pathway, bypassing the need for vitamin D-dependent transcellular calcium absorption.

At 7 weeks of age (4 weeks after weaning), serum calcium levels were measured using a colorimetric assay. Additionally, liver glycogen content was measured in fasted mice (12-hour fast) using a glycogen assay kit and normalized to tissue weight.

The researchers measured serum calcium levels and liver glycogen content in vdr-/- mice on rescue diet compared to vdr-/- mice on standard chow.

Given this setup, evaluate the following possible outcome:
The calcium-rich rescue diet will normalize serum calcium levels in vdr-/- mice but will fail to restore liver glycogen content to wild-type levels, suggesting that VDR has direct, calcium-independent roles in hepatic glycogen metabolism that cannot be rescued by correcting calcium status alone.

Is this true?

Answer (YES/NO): NO